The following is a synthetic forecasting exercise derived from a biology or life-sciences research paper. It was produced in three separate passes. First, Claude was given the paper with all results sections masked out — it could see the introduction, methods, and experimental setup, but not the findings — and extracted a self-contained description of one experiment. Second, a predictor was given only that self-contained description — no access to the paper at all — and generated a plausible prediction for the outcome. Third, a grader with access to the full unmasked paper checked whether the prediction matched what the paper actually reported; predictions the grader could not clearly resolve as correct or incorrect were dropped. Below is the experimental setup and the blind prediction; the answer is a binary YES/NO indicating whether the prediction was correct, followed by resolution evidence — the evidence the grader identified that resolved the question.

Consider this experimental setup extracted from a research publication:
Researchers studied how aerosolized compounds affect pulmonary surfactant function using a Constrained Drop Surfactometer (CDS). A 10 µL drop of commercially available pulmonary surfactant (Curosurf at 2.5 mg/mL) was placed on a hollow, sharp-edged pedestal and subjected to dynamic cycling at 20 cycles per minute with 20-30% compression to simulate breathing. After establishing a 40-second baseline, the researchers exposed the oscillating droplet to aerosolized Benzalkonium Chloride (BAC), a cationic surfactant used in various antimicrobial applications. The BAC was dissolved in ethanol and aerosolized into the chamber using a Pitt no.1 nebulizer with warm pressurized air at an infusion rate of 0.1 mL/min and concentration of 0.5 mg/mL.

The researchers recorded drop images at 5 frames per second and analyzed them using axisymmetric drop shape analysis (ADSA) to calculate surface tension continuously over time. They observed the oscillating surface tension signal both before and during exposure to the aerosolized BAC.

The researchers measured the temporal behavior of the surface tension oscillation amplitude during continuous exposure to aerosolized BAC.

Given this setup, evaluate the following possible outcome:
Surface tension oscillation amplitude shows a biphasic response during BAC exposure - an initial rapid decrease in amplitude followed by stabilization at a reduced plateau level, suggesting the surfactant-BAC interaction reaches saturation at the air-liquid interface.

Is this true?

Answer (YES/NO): YES